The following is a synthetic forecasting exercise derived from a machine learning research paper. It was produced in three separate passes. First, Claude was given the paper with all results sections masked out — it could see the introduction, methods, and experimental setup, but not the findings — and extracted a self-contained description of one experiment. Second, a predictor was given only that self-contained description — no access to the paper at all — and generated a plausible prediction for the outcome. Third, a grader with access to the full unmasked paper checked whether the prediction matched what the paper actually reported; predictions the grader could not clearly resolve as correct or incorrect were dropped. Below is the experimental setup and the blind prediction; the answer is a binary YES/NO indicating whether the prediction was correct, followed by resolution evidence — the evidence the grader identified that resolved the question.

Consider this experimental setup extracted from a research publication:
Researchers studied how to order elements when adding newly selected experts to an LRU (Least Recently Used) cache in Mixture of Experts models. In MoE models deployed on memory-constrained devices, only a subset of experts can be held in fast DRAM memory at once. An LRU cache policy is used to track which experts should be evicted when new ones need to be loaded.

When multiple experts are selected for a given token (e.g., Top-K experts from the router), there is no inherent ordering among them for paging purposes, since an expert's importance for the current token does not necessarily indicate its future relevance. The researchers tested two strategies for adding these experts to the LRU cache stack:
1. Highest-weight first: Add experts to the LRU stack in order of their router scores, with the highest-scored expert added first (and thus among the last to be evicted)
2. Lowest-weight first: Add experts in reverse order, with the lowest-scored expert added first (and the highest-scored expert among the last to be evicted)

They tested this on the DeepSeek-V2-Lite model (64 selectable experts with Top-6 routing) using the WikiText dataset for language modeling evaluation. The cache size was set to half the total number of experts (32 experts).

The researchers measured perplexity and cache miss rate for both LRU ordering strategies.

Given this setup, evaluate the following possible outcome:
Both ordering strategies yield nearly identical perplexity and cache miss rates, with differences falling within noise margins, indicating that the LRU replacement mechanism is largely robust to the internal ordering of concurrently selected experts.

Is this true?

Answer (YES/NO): YES